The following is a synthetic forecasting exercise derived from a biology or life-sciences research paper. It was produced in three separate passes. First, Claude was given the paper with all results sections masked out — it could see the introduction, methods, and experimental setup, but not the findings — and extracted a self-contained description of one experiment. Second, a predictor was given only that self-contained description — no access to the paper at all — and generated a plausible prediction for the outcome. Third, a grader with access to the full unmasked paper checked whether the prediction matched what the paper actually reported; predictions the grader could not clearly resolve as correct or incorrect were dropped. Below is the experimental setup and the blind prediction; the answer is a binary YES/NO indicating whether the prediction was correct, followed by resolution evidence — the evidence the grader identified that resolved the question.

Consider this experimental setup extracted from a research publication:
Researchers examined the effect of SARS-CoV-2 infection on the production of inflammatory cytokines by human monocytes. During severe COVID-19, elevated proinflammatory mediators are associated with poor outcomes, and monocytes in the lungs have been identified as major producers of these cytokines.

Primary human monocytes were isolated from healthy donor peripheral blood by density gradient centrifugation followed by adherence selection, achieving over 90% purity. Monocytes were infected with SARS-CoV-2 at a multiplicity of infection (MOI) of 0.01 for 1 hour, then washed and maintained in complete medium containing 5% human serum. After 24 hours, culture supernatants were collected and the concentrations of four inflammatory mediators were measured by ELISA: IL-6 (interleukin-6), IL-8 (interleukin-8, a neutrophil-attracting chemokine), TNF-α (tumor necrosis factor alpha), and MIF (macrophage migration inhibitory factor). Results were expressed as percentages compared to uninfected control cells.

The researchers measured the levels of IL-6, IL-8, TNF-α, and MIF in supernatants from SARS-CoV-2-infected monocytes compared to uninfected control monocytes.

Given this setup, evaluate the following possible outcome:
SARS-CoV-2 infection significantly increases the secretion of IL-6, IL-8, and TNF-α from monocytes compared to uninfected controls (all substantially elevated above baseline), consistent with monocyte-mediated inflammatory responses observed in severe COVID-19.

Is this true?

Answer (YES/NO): YES